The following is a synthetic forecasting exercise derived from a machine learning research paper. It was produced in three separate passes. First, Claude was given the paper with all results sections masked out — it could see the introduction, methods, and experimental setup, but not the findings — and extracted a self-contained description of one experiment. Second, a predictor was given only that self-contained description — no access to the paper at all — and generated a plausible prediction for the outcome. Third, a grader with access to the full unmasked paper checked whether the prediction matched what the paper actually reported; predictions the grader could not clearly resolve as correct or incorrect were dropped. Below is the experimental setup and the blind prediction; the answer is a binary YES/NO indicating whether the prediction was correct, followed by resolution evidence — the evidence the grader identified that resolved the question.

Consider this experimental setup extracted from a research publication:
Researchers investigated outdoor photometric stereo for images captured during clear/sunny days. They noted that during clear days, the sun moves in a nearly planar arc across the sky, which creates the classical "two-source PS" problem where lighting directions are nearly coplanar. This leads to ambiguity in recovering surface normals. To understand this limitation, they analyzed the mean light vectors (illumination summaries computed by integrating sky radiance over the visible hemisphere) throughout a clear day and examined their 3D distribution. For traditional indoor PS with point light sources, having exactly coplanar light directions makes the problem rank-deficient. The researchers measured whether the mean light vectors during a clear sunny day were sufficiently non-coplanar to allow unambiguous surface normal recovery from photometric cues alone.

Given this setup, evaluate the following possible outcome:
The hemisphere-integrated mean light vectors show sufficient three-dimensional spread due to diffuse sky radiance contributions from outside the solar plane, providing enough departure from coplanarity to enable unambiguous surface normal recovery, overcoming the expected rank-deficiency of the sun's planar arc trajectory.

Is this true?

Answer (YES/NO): NO